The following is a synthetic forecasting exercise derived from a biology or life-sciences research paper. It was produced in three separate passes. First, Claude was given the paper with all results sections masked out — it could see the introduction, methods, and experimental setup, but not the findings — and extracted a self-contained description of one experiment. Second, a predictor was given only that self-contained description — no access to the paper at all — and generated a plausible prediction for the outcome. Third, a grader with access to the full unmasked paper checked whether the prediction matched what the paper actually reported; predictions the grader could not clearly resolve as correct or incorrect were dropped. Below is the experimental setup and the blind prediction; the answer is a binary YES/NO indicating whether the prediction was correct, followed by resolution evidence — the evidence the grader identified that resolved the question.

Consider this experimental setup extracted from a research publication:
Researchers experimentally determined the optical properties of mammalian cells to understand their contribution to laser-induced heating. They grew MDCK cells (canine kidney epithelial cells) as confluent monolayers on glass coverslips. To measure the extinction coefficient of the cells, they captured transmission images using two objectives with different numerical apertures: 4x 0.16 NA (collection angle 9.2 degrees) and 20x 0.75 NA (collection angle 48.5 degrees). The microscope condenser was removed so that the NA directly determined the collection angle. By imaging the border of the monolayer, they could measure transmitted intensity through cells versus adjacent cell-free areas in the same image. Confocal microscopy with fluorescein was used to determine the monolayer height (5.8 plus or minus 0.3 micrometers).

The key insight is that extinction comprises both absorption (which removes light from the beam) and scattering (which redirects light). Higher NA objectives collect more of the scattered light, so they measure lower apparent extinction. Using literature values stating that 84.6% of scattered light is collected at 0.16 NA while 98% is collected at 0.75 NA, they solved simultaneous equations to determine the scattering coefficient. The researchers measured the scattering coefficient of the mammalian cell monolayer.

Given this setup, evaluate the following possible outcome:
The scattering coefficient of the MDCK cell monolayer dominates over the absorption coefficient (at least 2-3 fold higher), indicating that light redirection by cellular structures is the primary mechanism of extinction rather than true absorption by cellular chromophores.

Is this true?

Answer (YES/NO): YES